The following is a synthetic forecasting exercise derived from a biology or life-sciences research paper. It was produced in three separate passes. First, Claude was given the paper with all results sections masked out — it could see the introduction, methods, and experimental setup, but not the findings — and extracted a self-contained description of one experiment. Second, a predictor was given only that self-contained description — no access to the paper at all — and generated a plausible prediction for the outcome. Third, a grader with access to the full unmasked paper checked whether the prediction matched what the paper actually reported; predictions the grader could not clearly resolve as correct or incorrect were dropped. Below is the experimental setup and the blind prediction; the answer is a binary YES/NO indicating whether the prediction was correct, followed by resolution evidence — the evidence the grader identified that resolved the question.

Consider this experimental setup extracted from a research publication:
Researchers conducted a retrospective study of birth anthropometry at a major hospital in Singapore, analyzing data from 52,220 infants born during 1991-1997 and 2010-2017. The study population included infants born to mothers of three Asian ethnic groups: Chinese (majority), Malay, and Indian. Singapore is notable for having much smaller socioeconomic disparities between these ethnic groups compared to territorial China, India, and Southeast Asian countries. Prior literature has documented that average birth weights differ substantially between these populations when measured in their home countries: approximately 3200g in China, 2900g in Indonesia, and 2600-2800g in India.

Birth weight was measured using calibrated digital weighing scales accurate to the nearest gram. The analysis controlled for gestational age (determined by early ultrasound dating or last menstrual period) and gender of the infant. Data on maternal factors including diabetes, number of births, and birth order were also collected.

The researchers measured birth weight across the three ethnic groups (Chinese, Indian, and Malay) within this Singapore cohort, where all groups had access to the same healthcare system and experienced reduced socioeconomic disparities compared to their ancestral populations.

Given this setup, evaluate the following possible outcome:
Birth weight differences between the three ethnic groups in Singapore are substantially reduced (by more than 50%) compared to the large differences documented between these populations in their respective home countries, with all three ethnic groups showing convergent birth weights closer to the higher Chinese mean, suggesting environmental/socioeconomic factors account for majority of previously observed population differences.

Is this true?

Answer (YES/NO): YES